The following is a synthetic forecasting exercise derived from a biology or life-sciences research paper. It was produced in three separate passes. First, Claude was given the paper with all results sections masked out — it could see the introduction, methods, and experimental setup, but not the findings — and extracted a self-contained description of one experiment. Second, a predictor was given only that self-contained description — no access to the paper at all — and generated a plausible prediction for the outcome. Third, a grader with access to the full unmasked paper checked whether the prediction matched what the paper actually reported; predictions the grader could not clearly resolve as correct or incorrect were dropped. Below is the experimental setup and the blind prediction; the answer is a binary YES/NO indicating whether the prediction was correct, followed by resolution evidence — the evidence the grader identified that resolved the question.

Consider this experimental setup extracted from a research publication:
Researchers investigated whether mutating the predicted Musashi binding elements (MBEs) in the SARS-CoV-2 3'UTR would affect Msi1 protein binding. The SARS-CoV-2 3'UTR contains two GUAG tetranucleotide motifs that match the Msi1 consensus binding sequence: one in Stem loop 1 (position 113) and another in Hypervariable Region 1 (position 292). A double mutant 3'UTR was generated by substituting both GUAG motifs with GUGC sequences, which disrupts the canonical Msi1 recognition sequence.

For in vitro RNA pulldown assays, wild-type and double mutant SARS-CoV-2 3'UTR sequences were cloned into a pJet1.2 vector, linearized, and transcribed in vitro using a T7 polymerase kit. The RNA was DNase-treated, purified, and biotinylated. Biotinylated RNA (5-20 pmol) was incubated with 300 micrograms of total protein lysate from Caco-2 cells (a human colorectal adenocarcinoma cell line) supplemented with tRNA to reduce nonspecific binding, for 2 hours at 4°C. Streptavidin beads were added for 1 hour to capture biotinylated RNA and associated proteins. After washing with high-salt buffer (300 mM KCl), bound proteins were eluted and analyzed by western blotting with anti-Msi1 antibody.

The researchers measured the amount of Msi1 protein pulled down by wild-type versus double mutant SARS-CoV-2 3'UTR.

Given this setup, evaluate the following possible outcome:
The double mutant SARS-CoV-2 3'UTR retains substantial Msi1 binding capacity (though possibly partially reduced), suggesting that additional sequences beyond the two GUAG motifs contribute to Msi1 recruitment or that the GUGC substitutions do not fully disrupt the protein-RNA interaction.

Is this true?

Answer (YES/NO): NO